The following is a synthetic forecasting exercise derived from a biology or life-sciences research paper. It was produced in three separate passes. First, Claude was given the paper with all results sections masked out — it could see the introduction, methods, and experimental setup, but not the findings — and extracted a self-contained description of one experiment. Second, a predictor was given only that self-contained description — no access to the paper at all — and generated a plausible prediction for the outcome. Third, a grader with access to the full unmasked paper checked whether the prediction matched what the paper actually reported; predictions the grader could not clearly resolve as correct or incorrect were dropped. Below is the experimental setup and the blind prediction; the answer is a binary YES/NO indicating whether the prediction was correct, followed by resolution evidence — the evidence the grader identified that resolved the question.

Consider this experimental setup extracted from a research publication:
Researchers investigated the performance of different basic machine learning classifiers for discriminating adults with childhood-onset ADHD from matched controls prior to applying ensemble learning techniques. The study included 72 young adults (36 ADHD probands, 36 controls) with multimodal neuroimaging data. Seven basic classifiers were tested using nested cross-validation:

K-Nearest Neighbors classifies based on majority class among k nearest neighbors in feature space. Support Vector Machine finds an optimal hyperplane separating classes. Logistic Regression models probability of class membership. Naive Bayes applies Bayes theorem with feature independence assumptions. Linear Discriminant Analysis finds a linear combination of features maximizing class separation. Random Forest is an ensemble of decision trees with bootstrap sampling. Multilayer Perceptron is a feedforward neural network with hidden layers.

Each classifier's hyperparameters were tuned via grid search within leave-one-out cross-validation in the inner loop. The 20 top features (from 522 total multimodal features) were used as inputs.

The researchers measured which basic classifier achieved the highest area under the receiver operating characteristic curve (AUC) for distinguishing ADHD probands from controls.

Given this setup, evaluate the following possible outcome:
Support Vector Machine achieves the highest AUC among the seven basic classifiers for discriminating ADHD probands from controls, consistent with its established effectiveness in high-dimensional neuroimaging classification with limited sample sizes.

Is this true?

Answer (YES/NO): YES